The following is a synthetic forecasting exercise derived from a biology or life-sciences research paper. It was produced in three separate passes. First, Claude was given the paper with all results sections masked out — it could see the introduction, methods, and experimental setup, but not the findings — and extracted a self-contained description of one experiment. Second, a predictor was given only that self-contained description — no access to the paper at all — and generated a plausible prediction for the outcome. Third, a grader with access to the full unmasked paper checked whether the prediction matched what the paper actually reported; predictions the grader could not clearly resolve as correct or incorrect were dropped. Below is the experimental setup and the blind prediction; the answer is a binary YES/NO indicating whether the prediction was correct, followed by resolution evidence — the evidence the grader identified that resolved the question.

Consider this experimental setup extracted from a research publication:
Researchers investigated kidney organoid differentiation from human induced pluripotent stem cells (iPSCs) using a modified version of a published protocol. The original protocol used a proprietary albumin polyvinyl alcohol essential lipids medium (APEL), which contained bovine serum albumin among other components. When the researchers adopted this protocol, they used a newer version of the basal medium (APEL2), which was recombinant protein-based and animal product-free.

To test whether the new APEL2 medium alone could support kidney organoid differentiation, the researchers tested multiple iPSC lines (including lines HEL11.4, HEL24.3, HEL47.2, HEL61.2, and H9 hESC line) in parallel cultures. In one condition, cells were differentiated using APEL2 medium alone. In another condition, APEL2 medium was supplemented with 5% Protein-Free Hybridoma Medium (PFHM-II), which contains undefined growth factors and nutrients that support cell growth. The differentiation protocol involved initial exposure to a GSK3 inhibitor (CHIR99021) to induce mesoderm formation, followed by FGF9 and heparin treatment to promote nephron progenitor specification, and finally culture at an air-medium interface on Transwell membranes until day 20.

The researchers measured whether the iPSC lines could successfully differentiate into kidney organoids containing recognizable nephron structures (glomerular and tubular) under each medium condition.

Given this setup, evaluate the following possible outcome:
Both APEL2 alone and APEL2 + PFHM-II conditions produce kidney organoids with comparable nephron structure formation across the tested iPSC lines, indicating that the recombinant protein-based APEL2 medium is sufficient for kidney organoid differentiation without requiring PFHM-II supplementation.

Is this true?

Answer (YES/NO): NO